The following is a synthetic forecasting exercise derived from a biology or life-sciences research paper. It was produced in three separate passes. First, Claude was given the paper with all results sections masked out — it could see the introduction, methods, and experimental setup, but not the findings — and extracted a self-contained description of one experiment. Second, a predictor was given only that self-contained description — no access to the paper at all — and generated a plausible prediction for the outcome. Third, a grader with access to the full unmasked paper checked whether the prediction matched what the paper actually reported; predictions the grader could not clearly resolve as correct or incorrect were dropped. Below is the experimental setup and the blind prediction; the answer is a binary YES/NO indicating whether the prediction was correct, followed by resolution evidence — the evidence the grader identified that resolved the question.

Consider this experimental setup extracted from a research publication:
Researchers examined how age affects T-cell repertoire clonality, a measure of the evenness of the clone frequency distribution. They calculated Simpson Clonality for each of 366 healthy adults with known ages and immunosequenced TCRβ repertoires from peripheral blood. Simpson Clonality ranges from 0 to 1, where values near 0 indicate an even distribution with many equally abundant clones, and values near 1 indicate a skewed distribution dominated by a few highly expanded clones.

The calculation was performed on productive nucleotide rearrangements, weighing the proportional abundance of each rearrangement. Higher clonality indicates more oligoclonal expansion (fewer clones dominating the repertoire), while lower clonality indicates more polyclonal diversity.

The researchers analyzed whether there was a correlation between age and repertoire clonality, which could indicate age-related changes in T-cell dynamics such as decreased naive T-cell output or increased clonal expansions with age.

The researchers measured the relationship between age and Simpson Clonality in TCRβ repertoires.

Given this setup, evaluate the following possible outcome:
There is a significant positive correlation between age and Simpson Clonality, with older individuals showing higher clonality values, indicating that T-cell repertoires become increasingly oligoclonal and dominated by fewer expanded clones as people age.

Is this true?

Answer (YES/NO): YES